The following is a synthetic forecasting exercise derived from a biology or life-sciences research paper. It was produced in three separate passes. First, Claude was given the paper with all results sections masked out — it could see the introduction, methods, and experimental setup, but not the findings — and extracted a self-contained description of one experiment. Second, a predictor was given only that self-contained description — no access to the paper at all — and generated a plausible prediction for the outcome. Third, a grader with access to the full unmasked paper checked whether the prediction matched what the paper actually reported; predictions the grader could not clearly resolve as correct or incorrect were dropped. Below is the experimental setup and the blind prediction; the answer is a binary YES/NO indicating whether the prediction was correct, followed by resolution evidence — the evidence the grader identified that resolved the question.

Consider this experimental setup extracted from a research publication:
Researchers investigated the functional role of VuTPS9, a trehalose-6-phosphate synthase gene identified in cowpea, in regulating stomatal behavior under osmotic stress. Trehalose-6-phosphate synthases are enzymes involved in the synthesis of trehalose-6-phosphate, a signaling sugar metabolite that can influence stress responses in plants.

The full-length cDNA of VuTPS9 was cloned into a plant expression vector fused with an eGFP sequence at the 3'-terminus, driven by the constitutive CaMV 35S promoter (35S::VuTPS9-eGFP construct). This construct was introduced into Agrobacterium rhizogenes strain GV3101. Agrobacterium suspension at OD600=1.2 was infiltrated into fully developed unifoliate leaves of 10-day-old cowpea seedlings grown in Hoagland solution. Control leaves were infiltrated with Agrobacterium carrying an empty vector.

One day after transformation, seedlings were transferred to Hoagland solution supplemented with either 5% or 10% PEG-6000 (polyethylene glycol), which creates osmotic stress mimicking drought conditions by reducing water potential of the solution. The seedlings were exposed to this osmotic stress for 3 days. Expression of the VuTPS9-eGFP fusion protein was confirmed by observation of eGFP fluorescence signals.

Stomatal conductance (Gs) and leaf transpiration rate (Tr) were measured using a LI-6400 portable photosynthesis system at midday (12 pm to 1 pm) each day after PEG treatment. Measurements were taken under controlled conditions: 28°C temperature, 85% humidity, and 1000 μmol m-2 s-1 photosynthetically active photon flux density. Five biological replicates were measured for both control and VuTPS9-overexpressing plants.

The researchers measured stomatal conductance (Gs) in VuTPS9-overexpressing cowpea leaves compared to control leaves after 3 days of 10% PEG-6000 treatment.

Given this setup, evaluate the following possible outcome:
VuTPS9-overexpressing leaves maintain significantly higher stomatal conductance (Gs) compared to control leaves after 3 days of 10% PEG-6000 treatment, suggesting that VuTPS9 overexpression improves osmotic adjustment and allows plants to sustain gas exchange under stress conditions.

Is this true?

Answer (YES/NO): NO